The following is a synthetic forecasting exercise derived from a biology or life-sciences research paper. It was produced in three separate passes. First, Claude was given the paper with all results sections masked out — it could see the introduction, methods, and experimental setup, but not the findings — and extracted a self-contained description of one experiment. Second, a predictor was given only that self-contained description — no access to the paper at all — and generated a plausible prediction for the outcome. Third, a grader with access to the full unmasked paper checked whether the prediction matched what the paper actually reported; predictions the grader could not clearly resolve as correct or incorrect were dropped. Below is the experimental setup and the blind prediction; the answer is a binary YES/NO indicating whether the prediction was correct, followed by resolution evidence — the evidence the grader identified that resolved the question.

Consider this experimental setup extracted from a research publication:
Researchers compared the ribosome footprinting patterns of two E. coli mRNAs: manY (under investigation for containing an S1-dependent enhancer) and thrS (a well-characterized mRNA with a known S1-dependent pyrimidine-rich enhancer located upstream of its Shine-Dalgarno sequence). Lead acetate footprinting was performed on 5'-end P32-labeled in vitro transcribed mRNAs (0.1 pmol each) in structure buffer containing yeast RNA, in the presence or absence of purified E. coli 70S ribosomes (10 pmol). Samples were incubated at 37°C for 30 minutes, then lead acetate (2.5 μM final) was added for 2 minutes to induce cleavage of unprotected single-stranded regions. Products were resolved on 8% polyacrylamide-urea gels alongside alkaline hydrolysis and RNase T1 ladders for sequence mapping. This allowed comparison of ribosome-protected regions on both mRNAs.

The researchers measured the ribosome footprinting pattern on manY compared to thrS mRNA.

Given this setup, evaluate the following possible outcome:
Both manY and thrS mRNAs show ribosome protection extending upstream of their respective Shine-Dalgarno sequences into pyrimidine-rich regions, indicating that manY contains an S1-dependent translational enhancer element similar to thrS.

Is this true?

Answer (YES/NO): YES